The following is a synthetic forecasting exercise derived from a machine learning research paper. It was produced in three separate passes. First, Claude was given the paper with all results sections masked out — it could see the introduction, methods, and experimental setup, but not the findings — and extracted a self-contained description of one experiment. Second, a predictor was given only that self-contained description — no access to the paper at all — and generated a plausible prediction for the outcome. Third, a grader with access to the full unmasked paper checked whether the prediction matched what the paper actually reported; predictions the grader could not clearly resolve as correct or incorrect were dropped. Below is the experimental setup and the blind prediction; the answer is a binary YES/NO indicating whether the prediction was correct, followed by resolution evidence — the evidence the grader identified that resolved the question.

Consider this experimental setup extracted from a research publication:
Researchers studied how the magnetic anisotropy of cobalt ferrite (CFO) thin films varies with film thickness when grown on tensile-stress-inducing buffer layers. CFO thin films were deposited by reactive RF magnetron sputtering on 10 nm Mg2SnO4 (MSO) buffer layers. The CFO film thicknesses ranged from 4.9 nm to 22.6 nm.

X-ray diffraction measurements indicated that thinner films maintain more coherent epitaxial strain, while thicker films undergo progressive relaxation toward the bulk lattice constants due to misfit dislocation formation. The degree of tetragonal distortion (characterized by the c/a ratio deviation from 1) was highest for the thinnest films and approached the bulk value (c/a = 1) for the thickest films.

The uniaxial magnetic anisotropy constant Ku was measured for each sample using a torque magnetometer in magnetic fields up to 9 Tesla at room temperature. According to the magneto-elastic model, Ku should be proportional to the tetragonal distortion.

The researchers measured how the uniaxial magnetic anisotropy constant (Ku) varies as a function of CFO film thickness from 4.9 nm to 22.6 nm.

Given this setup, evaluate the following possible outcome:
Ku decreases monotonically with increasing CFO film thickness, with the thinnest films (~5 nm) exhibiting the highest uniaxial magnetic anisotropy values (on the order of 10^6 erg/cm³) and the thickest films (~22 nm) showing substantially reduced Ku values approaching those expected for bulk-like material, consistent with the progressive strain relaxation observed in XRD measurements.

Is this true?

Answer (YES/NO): NO